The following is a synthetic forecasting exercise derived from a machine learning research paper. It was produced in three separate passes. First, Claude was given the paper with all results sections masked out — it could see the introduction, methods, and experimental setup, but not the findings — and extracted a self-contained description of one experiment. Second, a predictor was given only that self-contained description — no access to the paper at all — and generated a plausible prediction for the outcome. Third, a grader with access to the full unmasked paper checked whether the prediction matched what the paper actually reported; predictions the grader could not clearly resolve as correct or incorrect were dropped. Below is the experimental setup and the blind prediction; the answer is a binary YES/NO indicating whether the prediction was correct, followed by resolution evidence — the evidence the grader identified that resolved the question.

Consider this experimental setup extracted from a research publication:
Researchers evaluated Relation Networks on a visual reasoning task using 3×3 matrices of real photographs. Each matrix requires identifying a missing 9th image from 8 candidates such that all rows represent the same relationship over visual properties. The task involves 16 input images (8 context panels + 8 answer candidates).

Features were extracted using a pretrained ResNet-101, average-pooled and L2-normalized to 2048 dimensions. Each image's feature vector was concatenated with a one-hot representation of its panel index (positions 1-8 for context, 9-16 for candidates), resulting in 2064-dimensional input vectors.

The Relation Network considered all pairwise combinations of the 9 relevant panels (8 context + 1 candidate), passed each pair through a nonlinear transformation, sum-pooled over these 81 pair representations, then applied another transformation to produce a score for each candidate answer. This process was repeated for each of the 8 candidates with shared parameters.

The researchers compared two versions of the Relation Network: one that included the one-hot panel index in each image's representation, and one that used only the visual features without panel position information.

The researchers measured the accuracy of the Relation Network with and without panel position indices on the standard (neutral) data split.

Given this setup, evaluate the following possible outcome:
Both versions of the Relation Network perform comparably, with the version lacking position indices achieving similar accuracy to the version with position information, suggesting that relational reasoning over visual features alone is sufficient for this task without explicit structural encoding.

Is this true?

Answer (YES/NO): NO